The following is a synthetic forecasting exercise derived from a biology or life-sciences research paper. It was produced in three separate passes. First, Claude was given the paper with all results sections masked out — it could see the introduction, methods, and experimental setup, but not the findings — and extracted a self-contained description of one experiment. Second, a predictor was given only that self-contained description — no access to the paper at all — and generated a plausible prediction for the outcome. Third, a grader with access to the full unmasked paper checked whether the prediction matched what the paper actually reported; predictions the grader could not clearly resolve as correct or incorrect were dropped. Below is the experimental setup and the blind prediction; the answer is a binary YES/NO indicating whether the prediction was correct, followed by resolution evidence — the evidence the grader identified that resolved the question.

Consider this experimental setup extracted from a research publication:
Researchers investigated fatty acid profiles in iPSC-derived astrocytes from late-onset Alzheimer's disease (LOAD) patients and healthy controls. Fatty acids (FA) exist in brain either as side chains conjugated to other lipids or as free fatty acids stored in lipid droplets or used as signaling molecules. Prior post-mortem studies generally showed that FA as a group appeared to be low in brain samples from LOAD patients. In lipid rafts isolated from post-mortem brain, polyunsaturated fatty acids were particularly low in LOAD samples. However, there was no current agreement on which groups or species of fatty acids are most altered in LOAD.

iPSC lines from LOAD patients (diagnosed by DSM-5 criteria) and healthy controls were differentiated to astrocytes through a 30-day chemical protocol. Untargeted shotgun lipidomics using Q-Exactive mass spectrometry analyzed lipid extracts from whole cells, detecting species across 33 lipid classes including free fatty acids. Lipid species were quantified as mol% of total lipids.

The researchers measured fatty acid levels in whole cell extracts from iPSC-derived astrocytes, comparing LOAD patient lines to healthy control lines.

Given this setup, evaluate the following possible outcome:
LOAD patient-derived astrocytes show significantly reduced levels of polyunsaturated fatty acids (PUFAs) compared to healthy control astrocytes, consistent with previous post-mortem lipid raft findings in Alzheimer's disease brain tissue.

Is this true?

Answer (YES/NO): NO